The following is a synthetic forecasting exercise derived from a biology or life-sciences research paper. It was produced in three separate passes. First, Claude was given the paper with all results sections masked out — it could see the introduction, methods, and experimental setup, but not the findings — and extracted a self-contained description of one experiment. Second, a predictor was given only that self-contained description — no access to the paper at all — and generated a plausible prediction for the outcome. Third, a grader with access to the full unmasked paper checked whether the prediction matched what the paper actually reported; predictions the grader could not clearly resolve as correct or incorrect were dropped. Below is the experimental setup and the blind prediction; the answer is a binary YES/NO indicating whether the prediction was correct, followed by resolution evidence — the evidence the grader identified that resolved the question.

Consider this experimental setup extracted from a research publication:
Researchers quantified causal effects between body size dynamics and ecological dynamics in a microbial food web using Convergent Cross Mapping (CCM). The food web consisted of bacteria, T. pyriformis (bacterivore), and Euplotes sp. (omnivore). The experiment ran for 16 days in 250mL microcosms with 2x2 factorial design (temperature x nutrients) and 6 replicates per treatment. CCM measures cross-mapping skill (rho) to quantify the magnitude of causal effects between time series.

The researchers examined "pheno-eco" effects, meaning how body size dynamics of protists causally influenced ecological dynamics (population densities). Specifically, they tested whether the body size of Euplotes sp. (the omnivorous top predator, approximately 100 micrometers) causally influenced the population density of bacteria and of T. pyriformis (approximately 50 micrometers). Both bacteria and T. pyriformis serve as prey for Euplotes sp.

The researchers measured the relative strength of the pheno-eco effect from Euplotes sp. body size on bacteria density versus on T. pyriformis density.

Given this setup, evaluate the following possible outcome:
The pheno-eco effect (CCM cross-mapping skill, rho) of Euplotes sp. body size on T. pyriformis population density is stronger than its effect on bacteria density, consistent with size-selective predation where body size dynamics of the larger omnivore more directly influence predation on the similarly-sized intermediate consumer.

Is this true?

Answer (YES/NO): YES